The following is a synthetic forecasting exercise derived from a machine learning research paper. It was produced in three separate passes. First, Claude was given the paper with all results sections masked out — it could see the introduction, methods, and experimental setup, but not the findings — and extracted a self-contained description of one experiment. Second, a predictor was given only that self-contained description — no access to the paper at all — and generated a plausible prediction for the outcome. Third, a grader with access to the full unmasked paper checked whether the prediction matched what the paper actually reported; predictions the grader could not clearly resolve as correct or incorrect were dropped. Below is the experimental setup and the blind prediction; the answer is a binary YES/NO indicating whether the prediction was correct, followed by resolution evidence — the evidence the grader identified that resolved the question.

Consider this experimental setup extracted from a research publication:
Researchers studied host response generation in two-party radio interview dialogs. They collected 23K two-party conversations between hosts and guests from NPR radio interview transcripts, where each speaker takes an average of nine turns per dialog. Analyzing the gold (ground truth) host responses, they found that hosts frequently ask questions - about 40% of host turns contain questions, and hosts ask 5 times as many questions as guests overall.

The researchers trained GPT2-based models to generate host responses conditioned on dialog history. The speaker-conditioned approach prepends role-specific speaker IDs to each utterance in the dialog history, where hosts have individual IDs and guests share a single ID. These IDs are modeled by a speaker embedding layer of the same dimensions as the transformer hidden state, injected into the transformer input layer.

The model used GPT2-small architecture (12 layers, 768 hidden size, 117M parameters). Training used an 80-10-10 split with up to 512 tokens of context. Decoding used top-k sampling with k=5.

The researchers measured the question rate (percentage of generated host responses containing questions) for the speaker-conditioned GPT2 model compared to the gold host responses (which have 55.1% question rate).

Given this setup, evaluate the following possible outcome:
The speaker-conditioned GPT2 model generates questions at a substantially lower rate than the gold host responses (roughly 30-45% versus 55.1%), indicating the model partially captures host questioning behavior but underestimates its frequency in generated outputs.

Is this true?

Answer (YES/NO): NO